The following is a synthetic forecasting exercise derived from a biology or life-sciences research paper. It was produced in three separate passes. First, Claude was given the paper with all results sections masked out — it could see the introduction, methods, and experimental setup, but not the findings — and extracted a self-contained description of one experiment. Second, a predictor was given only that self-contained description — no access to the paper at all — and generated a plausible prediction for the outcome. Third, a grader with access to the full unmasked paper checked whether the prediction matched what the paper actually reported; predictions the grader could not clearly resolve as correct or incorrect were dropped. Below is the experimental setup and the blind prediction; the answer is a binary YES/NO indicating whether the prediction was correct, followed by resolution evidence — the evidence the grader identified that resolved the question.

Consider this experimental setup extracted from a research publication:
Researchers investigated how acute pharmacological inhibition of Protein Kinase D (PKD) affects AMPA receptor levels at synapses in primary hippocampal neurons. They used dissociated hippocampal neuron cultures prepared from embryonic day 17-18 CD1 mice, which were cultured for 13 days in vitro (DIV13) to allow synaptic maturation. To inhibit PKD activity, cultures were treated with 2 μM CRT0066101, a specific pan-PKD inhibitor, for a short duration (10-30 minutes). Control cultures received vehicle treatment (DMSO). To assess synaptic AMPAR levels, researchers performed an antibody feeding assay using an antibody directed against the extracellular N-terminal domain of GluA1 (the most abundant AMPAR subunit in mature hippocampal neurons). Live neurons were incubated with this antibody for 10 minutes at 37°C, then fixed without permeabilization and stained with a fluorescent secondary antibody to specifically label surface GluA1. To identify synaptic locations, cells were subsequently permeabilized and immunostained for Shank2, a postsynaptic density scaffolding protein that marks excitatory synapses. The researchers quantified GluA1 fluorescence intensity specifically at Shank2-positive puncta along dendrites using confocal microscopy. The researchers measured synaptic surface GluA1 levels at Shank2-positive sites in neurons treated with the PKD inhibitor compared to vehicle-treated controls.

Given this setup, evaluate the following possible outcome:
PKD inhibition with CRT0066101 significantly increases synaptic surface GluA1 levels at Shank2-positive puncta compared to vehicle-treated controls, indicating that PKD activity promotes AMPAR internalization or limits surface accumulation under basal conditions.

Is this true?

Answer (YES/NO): YES